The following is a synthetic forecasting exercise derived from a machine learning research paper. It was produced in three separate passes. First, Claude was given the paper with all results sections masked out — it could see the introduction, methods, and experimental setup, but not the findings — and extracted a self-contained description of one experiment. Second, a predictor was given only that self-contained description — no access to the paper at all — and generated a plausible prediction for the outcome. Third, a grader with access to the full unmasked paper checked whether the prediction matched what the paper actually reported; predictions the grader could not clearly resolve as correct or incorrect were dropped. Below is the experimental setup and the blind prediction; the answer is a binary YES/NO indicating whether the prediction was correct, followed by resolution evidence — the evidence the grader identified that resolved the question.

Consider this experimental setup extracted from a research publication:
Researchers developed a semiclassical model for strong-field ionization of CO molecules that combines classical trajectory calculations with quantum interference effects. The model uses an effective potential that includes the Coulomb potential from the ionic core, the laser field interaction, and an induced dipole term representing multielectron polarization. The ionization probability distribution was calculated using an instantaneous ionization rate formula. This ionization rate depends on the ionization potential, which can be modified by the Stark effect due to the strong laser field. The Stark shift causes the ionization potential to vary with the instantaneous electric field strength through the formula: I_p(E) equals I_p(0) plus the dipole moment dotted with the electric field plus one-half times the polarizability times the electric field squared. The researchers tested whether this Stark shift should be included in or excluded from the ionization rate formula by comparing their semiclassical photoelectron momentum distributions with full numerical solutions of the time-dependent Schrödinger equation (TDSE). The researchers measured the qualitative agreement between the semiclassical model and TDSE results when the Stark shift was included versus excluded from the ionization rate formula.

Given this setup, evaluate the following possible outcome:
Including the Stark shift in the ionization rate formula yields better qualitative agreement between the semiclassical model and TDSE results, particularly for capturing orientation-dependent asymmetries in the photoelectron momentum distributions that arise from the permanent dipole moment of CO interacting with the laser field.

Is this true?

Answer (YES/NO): NO